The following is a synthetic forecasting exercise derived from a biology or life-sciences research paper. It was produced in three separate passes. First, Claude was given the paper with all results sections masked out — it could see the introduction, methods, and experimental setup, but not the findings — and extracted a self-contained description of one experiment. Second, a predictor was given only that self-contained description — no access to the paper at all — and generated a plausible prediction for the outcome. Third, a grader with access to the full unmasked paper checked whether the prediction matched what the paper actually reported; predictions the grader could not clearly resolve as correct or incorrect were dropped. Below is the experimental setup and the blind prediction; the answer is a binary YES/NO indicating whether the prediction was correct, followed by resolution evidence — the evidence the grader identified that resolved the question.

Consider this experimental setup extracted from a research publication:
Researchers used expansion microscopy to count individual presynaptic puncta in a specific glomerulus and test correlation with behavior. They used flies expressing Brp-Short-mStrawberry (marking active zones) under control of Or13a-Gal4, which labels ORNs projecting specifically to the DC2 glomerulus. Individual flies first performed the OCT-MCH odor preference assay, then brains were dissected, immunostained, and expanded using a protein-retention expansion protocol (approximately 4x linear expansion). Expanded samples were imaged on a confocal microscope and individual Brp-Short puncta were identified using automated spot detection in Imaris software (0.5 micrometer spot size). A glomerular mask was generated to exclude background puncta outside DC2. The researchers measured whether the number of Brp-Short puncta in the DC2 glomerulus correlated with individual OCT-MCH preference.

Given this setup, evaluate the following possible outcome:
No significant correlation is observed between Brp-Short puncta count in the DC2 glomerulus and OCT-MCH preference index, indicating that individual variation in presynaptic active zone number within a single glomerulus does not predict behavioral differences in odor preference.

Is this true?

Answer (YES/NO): NO